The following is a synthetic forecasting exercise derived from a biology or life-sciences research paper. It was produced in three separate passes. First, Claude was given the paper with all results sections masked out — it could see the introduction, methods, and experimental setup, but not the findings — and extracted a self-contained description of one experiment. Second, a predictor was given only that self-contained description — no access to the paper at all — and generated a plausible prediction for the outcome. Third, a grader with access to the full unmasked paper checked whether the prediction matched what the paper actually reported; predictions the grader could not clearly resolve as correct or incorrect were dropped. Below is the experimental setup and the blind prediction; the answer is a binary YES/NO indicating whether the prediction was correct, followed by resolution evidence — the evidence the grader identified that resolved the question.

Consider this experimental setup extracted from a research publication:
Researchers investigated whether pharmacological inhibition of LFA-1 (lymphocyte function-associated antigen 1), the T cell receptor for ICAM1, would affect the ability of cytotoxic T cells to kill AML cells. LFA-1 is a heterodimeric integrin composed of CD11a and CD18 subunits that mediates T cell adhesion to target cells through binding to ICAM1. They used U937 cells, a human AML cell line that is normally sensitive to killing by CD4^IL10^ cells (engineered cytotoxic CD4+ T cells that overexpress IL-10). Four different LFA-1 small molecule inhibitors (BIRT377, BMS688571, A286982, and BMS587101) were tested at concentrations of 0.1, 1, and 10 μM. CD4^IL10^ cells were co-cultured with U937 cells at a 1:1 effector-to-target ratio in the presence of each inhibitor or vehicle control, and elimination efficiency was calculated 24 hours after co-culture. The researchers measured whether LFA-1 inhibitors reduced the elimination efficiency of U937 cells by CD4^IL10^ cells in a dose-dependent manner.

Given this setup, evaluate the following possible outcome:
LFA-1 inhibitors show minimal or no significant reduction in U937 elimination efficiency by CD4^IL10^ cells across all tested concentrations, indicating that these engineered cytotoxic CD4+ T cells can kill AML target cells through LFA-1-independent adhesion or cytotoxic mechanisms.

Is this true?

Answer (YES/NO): NO